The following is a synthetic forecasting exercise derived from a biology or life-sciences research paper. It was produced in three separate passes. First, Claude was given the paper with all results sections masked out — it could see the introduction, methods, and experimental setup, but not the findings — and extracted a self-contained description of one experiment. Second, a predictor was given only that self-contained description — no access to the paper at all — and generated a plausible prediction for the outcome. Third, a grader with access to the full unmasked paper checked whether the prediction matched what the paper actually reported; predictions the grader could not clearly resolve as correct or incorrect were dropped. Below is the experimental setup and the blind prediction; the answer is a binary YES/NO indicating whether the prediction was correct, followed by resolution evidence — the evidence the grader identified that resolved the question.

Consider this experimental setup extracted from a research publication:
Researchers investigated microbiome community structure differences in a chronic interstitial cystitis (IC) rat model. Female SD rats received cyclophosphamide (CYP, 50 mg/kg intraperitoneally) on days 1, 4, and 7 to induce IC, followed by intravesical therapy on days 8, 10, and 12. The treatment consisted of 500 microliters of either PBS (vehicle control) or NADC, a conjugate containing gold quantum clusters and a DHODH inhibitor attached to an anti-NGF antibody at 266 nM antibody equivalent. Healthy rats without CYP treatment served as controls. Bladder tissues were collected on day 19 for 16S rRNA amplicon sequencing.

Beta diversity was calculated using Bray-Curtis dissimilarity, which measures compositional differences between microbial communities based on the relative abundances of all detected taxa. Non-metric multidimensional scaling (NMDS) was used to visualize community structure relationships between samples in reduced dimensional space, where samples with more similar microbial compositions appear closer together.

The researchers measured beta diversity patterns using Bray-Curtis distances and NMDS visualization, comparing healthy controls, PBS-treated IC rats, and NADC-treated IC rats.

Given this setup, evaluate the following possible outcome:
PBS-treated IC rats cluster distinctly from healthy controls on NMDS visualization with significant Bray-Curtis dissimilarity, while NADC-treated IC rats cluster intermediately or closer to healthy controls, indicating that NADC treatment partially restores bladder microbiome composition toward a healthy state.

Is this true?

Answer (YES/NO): YES